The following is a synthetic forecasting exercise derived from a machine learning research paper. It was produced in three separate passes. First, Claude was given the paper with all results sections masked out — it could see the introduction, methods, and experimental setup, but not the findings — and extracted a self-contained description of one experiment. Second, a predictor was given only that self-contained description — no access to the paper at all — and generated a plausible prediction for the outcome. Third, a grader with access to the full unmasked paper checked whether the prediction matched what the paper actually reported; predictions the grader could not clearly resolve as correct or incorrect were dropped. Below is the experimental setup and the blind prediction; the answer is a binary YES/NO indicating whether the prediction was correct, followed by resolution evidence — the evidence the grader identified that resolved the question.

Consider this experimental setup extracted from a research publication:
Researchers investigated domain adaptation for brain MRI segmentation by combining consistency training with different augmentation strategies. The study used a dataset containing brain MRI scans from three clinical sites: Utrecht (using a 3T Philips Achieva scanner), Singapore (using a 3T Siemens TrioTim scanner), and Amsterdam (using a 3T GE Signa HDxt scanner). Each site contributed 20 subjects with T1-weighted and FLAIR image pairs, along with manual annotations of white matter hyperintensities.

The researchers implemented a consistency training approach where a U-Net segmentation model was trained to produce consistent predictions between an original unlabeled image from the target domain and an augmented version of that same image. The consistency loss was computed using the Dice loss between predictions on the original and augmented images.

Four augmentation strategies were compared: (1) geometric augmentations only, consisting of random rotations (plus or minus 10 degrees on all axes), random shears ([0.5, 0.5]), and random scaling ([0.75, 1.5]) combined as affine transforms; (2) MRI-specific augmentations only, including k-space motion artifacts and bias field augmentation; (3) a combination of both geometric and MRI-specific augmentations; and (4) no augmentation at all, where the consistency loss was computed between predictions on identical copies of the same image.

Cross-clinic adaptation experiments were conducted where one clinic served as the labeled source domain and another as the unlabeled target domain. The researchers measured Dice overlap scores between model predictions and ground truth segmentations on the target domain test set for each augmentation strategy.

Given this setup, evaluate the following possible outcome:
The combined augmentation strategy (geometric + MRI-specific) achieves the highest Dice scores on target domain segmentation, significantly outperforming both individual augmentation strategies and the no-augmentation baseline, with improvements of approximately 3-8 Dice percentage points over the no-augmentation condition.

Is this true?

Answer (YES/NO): NO